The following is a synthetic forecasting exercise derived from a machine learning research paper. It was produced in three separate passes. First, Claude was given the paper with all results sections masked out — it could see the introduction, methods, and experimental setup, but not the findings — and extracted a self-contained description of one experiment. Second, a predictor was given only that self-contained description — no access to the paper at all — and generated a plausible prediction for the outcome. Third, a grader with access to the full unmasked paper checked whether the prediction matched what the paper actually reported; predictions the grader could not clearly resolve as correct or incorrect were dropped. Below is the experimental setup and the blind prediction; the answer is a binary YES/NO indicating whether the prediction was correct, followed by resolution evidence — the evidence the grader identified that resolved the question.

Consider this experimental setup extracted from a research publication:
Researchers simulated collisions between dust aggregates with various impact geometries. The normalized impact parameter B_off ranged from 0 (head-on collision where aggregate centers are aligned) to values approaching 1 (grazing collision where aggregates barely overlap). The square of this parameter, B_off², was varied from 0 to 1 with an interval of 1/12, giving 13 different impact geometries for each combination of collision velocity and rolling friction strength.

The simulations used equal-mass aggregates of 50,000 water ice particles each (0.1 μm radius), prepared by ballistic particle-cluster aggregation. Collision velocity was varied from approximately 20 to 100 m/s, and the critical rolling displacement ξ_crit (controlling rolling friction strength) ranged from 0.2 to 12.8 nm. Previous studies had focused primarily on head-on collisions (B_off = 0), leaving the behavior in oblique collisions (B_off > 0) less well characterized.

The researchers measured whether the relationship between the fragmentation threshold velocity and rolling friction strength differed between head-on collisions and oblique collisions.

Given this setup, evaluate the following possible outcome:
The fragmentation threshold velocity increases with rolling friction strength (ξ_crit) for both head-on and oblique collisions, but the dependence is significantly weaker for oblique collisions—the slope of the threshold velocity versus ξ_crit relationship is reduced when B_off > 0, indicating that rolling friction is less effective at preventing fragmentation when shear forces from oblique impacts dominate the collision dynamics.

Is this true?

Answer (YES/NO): NO